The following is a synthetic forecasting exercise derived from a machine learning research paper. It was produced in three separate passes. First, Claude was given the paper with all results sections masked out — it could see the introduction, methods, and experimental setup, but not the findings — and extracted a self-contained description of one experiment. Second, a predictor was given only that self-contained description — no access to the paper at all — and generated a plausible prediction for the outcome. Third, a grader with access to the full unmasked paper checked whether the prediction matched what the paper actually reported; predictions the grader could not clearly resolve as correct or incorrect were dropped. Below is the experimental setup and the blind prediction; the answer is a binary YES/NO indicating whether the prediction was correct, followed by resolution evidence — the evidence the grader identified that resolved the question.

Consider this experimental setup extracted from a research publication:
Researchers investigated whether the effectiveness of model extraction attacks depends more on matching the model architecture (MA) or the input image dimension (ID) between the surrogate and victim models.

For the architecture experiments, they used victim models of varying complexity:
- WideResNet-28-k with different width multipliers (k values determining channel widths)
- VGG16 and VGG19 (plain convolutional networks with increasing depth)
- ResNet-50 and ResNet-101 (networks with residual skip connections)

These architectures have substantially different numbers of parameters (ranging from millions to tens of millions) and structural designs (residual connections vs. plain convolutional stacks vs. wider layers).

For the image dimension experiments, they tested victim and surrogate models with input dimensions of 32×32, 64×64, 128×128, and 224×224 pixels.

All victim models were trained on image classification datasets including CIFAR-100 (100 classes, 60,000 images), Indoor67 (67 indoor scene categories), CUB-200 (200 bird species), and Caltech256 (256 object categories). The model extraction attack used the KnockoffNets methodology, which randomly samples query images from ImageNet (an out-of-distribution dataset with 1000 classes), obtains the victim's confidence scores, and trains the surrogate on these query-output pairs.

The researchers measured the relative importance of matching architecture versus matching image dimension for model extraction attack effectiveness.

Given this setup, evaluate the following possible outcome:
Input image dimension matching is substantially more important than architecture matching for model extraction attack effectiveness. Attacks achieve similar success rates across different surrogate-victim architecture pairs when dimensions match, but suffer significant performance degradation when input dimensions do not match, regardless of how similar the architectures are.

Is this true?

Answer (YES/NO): YES